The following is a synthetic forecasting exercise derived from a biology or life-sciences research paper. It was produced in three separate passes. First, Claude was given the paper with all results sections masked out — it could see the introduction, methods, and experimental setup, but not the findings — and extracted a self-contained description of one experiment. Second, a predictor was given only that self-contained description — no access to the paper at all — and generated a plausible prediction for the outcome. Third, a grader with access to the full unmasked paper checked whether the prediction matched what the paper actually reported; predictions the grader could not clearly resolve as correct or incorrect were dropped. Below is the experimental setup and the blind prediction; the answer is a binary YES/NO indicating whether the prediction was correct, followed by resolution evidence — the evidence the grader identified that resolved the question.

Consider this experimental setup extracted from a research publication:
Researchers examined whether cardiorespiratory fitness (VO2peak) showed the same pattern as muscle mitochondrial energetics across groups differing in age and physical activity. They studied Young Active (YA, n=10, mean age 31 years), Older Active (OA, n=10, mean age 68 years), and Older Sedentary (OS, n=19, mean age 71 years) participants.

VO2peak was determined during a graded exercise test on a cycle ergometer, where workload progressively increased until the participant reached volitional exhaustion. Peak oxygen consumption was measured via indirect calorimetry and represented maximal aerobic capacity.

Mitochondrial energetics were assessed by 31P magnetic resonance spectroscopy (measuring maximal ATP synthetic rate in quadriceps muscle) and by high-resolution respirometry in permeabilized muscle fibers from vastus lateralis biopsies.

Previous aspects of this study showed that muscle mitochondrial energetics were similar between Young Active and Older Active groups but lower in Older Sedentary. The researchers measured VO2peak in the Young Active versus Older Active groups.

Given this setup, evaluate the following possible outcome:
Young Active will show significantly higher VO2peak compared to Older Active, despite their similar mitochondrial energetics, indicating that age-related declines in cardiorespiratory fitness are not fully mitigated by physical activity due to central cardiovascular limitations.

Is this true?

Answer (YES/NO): YES